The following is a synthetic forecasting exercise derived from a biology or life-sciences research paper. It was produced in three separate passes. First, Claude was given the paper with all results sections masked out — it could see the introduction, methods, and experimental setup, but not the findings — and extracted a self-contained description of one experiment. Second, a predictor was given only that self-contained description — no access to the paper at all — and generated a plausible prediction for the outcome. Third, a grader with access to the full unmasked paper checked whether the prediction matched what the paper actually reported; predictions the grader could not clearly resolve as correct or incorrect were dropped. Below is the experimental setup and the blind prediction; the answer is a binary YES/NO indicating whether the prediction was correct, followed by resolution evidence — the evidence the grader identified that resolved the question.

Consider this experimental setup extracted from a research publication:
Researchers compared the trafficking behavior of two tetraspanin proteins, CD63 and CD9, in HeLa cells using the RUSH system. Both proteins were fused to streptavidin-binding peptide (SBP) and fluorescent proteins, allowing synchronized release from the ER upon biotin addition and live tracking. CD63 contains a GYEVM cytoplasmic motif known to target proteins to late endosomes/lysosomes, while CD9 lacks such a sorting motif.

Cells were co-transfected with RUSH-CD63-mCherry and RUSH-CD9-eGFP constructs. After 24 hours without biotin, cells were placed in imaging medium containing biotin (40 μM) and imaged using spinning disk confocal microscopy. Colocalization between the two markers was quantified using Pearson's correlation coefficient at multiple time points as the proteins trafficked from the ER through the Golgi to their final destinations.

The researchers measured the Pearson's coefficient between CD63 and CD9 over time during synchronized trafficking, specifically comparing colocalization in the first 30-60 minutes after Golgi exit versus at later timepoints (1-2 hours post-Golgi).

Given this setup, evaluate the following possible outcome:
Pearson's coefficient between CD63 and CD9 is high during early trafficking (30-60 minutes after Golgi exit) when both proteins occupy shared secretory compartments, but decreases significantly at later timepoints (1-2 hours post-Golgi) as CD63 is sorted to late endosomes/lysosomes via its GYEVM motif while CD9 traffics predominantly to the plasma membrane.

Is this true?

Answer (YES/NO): YES